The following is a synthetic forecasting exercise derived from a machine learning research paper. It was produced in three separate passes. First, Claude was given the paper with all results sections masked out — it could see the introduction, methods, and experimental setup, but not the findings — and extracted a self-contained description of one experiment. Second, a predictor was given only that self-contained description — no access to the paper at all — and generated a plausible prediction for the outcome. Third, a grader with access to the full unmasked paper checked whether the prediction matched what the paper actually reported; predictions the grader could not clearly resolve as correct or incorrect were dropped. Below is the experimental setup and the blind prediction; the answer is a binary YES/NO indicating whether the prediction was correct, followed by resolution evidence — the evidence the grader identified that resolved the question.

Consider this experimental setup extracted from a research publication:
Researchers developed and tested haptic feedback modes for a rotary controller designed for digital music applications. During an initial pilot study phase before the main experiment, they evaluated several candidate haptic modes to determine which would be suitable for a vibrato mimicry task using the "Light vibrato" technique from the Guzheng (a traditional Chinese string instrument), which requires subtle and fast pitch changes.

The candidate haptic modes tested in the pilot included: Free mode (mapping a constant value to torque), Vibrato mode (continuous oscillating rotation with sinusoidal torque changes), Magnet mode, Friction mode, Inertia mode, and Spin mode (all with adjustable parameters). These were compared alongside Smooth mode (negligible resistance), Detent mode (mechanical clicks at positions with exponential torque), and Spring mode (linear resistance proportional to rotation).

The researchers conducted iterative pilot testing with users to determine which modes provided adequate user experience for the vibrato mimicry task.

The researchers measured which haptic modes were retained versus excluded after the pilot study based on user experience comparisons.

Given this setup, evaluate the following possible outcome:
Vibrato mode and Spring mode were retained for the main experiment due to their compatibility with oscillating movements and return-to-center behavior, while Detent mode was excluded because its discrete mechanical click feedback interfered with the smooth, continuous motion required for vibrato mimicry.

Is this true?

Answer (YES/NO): NO